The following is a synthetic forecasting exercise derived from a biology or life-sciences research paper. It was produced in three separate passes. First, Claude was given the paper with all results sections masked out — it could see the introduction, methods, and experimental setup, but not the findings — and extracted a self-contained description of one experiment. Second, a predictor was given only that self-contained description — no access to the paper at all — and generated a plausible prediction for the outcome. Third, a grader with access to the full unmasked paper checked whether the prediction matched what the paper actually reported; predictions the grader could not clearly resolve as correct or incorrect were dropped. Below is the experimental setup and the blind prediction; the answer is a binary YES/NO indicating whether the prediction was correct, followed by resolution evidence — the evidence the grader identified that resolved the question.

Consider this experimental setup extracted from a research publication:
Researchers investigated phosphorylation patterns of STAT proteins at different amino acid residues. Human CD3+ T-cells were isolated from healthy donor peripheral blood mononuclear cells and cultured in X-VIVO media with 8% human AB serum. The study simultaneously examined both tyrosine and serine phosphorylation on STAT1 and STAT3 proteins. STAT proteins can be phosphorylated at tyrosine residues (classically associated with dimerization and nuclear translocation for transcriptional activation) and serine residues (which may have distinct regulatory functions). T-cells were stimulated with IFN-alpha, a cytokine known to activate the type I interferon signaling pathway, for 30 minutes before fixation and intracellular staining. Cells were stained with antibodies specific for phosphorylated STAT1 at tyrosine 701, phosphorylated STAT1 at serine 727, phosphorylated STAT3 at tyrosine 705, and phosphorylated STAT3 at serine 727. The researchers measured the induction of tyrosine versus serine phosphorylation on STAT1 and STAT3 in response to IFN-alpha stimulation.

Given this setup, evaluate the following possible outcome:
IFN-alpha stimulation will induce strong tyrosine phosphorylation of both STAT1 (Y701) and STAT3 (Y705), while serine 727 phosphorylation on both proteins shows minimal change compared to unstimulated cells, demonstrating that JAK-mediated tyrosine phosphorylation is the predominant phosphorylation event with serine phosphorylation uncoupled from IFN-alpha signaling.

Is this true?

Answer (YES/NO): NO